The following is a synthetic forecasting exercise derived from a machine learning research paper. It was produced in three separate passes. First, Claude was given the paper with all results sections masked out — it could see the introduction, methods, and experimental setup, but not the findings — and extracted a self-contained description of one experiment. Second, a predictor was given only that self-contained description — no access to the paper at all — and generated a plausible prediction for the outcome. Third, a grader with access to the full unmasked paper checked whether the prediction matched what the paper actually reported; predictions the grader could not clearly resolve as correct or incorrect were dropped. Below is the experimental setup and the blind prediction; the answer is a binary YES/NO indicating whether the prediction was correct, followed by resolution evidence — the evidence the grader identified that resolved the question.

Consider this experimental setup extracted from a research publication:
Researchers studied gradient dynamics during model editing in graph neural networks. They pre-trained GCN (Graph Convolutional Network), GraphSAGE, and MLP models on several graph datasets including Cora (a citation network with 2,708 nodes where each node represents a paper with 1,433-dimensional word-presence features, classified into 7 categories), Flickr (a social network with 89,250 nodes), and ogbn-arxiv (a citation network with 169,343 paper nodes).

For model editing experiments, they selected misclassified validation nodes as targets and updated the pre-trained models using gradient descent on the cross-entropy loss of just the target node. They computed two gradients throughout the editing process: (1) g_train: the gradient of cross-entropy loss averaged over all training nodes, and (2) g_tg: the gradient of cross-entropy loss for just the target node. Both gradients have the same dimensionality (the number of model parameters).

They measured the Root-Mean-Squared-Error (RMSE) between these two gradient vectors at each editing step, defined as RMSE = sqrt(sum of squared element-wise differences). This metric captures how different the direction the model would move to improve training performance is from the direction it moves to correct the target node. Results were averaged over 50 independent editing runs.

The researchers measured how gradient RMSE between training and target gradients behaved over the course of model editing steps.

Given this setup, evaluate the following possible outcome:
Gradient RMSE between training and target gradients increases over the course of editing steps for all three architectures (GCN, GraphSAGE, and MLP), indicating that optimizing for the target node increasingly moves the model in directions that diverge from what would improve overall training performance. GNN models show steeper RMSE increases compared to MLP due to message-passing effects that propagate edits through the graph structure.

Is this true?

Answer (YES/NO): NO